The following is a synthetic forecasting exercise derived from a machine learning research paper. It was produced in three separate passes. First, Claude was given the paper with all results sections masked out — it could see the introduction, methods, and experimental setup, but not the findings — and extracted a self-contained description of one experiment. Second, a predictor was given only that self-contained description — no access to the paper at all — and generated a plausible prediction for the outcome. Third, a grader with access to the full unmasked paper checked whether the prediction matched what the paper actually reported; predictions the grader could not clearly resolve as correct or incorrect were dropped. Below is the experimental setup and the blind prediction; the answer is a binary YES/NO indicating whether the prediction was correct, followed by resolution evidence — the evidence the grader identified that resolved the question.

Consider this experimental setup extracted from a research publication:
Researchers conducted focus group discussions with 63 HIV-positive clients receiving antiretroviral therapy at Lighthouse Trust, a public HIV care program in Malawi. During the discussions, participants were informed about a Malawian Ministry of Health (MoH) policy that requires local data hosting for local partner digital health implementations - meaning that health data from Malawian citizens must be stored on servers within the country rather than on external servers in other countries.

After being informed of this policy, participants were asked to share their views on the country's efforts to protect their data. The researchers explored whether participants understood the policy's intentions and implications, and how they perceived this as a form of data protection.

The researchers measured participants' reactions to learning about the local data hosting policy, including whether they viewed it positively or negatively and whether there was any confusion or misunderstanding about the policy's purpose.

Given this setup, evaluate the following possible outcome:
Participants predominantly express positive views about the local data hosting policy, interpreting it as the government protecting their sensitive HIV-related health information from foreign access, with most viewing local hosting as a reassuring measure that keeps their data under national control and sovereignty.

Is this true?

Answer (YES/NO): YES